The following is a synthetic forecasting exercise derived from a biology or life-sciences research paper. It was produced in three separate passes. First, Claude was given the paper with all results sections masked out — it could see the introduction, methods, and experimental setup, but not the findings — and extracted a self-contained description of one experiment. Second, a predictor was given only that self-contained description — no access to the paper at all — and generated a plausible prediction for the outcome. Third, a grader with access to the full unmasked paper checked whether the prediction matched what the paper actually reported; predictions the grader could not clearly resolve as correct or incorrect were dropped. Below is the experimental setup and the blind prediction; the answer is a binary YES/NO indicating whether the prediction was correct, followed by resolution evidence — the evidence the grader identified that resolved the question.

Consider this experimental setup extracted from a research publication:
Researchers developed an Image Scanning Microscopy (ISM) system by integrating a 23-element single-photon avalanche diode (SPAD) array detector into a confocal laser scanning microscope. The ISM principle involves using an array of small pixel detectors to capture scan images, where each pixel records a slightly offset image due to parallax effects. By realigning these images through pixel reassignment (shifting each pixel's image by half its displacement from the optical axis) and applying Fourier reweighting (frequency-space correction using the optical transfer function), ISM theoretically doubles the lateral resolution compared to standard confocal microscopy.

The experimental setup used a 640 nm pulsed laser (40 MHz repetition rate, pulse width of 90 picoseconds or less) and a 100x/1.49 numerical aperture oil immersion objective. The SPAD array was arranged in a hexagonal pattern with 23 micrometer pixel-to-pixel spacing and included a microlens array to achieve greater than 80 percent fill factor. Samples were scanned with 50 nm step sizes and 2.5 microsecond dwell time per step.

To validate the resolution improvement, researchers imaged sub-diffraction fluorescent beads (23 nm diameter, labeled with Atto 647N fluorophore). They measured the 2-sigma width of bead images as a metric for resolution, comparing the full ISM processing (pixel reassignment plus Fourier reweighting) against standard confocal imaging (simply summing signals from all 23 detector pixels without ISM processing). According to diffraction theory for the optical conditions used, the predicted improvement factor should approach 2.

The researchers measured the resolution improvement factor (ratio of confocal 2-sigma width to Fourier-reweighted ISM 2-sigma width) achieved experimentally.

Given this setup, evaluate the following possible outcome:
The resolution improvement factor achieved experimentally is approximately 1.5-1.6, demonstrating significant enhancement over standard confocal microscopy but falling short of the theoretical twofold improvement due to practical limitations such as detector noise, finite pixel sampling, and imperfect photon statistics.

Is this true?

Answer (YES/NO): NO